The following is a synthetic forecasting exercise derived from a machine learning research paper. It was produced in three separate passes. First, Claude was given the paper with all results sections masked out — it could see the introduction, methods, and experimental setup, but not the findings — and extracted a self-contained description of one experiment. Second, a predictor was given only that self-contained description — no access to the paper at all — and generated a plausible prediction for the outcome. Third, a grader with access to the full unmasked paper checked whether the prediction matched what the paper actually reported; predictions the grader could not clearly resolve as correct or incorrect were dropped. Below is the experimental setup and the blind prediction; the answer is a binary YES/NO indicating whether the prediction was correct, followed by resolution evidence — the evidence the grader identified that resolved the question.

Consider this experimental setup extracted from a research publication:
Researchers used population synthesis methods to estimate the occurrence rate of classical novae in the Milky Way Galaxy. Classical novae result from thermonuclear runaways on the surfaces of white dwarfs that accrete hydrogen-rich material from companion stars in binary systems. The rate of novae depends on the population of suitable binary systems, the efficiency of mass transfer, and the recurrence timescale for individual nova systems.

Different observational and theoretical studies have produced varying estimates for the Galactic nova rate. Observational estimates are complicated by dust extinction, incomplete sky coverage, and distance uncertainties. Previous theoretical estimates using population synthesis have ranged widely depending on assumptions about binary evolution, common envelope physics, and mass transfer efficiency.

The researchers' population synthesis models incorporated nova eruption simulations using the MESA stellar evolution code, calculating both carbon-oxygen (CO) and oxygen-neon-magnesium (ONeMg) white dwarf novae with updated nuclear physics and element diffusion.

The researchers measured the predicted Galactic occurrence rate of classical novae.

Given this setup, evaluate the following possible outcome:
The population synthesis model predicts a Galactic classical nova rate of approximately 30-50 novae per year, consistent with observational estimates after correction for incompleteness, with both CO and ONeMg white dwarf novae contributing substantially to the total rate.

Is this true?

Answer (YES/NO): NO